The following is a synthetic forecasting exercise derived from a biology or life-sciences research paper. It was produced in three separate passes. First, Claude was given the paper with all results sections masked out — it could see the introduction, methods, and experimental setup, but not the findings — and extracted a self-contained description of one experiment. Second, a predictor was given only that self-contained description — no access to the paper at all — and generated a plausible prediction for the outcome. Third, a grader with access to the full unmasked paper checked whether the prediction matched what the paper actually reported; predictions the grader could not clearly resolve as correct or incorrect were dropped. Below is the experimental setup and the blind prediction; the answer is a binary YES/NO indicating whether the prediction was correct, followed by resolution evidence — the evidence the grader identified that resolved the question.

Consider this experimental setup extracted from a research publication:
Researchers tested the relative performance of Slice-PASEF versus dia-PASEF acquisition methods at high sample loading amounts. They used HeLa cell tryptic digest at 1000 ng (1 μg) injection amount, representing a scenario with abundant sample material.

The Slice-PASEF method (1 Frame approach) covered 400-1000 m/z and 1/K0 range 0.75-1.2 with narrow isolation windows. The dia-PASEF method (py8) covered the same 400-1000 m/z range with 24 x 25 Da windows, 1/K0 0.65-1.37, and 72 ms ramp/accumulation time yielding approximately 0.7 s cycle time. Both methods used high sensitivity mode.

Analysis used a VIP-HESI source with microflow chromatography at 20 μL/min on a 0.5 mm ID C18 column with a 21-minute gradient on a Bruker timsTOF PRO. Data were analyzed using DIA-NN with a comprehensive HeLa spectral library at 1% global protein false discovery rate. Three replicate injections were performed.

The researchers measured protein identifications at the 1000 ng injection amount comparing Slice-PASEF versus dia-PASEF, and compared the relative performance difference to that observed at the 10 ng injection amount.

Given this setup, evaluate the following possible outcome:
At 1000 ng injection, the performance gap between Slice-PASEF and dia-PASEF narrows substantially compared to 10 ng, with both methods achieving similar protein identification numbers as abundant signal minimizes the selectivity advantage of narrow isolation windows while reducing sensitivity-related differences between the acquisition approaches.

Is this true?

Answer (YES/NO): NO